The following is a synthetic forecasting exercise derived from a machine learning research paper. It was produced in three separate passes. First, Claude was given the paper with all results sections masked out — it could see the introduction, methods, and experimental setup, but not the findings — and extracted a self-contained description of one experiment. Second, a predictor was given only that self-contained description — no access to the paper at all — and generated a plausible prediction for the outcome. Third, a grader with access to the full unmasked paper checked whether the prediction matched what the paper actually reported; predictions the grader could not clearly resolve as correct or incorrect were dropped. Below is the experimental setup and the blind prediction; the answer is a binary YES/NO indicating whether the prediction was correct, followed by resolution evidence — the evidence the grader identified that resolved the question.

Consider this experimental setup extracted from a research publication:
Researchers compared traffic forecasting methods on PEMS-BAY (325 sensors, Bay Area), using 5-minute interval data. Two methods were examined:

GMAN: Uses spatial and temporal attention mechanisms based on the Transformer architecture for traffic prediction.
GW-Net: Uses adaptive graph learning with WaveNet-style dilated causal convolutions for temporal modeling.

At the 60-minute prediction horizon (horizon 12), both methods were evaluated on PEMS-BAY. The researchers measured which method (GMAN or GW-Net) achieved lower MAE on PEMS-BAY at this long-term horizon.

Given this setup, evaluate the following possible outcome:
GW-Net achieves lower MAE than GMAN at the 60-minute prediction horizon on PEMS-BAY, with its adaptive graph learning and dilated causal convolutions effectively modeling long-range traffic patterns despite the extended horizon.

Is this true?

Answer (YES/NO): NO